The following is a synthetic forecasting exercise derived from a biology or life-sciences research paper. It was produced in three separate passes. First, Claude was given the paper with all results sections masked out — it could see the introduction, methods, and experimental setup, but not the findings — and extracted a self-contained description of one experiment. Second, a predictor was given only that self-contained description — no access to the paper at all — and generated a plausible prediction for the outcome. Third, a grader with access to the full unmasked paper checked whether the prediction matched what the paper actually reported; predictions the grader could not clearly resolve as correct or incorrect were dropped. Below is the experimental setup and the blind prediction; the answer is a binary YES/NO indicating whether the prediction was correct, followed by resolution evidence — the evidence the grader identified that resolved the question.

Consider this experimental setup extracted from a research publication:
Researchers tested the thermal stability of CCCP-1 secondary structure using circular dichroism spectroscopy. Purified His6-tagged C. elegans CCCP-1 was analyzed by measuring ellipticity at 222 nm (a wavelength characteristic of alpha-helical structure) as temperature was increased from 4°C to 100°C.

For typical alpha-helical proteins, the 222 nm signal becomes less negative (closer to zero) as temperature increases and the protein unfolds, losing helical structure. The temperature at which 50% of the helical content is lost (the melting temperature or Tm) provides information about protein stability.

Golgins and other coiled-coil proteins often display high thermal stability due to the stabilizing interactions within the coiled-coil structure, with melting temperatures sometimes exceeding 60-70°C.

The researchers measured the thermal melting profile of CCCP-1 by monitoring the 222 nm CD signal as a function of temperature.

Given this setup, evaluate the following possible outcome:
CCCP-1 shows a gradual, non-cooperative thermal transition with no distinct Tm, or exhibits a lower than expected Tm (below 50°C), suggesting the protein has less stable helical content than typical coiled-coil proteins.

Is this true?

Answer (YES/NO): NO